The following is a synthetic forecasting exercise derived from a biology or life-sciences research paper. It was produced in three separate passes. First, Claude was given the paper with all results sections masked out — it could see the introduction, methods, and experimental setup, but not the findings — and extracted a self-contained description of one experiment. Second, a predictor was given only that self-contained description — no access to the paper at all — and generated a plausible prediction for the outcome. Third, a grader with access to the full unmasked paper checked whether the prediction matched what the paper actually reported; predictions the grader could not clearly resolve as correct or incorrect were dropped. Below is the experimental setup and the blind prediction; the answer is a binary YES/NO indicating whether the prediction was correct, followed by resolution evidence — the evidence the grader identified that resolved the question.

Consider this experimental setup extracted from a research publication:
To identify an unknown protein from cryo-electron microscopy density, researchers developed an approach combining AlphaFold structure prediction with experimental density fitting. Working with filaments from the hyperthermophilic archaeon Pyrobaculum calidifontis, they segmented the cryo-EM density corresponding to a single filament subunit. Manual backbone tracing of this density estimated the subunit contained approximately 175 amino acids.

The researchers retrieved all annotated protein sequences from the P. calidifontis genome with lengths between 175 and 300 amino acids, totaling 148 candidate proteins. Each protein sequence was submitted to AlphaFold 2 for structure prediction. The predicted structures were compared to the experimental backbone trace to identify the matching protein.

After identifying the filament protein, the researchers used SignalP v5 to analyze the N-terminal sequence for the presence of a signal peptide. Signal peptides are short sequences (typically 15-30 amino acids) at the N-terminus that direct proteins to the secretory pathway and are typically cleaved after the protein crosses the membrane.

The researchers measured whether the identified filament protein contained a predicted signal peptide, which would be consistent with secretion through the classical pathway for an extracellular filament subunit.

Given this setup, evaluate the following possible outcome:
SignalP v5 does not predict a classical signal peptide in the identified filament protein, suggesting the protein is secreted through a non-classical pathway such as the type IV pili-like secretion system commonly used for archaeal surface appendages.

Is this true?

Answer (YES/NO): NO